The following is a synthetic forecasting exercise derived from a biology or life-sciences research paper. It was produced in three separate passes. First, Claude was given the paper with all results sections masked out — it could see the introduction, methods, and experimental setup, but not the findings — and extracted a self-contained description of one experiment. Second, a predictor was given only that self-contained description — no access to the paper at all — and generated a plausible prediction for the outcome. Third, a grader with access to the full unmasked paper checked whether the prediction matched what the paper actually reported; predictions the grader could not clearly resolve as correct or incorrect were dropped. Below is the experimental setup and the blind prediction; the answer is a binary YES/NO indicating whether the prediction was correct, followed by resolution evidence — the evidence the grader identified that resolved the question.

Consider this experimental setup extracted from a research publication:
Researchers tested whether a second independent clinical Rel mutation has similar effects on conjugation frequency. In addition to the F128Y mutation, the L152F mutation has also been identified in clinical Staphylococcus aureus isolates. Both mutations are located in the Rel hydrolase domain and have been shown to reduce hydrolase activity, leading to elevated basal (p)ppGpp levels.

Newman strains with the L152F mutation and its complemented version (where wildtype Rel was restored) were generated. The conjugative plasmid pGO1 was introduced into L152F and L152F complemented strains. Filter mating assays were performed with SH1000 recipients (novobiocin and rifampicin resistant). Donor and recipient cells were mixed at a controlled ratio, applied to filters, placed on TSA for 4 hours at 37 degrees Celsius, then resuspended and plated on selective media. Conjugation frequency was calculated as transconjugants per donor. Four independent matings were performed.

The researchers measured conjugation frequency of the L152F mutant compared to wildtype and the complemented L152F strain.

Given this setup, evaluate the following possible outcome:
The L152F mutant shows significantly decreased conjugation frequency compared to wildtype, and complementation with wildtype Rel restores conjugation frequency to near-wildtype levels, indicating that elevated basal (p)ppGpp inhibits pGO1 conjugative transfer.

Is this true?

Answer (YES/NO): NO